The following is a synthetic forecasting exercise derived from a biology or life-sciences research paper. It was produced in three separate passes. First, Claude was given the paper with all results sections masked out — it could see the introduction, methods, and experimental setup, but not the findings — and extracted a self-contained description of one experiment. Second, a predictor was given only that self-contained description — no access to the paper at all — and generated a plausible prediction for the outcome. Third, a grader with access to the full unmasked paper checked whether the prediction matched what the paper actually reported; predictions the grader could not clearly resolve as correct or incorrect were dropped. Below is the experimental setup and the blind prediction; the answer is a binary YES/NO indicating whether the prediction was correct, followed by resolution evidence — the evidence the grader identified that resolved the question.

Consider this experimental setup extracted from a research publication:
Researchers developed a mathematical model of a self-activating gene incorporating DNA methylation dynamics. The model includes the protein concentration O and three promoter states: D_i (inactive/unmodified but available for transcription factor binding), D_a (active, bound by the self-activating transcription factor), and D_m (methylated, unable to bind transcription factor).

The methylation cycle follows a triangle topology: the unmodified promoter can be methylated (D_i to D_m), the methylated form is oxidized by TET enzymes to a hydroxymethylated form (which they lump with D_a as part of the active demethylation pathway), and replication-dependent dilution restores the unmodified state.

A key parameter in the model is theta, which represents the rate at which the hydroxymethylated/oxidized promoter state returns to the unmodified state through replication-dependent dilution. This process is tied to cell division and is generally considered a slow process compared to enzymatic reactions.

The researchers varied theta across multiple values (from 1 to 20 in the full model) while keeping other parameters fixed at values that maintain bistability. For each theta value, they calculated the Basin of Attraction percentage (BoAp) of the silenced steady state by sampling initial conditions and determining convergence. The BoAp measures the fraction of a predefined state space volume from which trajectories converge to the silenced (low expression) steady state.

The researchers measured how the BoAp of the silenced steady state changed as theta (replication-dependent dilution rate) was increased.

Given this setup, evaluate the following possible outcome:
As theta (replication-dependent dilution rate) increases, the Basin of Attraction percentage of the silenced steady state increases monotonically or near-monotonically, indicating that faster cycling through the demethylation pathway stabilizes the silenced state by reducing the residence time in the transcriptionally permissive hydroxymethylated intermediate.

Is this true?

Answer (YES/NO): NO